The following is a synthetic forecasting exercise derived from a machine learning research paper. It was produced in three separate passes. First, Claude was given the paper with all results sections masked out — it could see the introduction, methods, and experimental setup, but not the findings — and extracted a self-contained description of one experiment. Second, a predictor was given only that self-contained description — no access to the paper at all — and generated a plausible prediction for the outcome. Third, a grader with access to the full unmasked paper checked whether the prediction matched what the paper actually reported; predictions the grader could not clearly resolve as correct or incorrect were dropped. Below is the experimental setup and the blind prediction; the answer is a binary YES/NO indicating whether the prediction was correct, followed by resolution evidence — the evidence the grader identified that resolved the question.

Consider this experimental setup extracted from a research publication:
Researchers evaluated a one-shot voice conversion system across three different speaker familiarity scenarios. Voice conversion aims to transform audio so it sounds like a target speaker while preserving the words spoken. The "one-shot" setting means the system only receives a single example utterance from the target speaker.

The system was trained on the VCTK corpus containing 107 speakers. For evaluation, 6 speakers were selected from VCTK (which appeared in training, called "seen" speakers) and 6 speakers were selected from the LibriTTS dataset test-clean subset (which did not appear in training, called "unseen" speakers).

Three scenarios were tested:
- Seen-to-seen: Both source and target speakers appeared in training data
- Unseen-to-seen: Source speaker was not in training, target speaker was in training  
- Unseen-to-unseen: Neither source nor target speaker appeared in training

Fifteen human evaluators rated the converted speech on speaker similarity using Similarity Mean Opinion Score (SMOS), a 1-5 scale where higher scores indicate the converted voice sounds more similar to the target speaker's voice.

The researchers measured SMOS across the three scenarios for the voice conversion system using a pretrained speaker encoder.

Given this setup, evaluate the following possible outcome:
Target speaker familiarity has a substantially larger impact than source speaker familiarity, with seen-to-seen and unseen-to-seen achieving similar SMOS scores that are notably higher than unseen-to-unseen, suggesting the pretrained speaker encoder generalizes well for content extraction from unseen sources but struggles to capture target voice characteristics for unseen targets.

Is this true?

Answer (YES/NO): YES